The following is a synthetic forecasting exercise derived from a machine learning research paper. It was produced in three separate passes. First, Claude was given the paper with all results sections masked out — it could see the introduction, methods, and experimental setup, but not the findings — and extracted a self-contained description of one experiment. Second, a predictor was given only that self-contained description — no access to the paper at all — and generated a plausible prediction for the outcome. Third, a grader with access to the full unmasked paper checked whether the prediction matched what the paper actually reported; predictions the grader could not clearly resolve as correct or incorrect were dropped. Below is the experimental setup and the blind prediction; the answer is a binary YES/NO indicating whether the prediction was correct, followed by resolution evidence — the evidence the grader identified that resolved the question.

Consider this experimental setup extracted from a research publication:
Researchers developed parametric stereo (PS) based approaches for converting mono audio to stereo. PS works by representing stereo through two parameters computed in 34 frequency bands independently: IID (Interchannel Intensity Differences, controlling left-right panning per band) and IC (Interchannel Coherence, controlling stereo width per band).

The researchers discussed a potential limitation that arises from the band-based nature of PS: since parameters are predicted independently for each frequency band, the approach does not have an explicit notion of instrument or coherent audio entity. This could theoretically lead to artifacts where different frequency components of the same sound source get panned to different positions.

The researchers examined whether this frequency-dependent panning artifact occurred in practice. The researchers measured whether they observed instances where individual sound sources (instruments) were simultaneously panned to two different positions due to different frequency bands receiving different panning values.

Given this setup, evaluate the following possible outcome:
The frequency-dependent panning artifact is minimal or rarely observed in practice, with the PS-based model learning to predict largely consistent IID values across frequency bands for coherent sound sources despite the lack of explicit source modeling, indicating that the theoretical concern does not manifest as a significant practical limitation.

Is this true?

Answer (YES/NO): NO